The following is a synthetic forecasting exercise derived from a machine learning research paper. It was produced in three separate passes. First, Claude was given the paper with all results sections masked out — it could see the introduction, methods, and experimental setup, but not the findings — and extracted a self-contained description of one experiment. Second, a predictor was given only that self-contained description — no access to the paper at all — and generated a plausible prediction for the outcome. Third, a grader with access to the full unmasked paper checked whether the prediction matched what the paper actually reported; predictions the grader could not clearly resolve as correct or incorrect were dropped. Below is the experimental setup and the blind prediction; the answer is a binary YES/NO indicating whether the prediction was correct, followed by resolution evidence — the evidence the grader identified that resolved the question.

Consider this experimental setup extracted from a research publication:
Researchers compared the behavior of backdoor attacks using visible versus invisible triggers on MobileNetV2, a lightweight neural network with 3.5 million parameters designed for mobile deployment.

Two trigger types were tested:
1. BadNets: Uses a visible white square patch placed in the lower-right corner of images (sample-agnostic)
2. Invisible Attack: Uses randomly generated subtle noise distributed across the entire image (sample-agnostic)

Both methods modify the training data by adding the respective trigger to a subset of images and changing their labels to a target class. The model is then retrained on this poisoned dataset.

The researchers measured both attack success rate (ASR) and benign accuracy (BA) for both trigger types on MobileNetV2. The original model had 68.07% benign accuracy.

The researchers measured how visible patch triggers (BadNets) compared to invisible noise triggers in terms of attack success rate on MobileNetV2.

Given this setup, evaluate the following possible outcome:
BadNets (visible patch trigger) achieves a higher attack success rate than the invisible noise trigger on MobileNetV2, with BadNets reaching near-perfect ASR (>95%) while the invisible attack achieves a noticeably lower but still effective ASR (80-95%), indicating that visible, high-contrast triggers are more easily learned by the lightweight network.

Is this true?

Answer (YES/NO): NO